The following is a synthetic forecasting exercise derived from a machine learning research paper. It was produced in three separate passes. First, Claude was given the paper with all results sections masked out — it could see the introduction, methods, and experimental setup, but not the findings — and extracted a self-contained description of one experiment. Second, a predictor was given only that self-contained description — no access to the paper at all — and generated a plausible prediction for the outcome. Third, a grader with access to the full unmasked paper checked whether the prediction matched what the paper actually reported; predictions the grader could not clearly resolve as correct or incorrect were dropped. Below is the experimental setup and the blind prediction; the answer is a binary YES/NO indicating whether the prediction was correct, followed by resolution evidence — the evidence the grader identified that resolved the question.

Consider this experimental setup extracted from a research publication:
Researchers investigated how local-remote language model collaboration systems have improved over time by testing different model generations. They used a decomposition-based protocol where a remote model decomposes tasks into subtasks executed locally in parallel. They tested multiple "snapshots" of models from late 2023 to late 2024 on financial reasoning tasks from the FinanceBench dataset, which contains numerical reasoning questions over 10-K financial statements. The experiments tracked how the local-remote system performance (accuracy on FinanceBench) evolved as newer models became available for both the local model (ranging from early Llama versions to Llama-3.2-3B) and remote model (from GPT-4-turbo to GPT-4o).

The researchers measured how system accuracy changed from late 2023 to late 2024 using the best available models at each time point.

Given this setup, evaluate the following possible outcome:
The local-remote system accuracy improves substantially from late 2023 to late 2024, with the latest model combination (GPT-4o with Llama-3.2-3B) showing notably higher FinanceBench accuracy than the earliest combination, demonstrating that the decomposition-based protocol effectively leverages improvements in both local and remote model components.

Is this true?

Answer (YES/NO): YES